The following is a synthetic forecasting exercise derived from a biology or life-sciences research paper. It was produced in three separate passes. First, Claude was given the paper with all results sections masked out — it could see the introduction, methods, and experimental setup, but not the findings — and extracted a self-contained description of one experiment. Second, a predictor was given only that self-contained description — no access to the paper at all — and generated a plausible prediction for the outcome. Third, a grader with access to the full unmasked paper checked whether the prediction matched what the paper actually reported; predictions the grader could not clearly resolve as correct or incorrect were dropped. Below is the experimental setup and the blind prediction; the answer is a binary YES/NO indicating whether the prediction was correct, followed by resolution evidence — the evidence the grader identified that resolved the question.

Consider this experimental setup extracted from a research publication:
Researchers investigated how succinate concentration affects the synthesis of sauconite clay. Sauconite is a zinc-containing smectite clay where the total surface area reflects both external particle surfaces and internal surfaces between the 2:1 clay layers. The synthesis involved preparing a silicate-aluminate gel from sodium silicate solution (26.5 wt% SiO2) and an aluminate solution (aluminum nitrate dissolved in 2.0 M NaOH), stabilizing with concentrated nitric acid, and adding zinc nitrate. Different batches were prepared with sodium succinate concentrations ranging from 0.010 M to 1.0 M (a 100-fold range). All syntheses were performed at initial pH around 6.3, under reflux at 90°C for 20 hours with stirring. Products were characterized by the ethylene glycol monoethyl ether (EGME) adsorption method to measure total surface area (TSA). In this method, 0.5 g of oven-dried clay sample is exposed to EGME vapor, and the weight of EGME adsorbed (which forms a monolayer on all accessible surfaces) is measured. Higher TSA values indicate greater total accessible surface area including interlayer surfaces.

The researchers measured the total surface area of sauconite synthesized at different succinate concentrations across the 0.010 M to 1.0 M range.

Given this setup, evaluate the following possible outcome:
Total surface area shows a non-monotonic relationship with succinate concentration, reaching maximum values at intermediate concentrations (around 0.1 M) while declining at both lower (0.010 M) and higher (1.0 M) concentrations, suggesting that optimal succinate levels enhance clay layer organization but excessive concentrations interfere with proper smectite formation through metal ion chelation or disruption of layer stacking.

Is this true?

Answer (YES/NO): NO